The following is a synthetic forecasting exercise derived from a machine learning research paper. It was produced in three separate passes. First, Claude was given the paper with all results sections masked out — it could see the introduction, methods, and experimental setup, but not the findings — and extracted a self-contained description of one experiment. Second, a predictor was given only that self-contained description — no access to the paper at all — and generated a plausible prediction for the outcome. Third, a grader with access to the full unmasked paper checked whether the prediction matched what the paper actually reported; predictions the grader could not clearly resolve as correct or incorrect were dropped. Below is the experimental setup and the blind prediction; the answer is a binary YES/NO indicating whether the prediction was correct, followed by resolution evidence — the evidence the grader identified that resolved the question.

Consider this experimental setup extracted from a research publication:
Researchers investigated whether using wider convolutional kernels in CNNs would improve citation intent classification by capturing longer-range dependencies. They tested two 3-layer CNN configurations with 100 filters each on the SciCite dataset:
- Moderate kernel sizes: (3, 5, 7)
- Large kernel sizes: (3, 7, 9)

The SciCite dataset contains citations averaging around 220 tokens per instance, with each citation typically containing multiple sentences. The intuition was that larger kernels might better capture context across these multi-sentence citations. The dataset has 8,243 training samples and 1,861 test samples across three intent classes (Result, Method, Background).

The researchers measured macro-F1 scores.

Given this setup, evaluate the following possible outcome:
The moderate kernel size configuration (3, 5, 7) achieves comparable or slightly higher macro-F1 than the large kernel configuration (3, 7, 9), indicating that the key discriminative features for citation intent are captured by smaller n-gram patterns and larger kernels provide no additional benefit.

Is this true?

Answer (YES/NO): YES